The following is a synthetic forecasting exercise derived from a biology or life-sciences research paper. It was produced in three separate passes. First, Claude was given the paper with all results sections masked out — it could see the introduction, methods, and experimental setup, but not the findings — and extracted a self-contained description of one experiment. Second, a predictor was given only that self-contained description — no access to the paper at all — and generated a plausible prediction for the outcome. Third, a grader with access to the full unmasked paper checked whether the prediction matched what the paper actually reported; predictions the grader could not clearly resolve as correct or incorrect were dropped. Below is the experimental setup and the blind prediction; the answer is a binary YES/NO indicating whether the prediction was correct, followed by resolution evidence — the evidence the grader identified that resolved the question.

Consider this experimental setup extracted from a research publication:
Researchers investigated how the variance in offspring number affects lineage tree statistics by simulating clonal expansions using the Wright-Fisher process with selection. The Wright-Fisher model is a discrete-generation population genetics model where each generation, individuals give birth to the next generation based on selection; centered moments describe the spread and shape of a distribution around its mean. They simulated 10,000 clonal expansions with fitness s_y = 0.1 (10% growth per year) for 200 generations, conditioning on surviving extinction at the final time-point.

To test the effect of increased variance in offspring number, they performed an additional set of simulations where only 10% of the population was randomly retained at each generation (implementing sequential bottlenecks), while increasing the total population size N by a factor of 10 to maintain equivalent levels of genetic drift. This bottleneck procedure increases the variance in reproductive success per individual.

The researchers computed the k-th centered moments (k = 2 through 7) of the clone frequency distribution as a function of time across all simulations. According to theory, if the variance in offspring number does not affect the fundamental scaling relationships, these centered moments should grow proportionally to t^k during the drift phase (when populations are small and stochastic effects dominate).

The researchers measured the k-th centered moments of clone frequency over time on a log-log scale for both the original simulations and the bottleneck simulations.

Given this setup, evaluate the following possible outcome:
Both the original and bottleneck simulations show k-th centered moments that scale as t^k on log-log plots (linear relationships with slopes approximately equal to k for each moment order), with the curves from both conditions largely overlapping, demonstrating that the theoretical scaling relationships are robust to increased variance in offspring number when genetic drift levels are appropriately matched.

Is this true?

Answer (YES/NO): YES